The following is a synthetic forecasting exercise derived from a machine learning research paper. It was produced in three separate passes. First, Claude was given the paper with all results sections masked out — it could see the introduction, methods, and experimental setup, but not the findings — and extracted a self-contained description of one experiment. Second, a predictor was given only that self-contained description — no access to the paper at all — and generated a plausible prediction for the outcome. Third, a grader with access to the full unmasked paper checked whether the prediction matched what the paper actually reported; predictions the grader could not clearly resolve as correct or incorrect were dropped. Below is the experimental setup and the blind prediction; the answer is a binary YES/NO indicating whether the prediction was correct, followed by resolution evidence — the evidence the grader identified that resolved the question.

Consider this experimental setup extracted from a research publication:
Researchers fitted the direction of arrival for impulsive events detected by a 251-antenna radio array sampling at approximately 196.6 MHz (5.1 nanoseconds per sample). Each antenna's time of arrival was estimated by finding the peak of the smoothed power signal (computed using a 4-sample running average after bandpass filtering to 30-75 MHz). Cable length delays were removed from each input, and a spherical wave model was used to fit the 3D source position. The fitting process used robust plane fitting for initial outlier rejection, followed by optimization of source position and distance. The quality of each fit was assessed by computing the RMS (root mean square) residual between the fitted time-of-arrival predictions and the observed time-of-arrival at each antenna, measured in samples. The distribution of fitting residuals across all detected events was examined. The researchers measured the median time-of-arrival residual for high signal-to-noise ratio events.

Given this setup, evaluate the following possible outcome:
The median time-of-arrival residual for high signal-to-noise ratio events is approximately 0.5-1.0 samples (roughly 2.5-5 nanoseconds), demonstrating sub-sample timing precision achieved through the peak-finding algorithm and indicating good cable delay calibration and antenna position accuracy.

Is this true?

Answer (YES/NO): NO